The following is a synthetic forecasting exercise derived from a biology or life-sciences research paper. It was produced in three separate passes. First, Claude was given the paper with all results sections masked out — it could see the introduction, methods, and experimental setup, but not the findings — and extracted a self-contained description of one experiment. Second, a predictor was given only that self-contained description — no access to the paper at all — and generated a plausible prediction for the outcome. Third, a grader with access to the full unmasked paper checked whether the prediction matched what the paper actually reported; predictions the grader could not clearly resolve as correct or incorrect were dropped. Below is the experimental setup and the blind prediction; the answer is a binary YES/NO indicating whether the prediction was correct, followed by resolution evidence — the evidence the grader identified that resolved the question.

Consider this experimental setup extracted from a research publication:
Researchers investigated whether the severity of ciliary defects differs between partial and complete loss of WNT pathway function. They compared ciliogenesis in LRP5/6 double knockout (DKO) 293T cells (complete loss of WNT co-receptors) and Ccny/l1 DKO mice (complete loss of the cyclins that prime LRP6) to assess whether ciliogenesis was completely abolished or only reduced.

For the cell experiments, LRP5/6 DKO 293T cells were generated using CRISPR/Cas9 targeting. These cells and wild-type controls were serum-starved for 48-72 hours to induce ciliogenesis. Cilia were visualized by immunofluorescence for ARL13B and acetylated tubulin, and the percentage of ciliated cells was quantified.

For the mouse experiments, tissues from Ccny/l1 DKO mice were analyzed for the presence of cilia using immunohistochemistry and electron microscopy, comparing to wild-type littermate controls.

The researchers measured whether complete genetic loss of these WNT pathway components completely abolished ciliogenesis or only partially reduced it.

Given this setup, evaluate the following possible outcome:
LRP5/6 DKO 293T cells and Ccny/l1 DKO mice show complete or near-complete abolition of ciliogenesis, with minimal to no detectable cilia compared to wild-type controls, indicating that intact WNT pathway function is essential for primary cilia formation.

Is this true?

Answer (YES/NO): NO